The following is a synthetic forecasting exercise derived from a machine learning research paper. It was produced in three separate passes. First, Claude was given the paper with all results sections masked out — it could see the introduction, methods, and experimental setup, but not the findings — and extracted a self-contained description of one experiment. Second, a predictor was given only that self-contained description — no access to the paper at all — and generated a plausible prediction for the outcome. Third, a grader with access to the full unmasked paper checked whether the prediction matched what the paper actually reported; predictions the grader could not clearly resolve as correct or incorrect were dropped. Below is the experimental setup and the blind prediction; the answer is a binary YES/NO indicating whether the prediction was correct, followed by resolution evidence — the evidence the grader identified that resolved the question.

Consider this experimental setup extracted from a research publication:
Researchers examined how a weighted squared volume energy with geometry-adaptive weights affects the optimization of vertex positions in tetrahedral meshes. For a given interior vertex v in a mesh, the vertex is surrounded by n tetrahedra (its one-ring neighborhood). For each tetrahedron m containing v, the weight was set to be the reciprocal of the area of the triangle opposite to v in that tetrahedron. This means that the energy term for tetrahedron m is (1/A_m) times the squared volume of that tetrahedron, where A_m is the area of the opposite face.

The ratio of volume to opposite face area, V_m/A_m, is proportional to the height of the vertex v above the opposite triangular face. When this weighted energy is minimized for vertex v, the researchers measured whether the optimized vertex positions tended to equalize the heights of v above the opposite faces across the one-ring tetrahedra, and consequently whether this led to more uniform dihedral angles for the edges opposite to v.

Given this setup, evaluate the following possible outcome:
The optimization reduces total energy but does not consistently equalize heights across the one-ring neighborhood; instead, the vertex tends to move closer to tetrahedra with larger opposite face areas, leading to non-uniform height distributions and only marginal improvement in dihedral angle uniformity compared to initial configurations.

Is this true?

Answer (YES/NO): NO